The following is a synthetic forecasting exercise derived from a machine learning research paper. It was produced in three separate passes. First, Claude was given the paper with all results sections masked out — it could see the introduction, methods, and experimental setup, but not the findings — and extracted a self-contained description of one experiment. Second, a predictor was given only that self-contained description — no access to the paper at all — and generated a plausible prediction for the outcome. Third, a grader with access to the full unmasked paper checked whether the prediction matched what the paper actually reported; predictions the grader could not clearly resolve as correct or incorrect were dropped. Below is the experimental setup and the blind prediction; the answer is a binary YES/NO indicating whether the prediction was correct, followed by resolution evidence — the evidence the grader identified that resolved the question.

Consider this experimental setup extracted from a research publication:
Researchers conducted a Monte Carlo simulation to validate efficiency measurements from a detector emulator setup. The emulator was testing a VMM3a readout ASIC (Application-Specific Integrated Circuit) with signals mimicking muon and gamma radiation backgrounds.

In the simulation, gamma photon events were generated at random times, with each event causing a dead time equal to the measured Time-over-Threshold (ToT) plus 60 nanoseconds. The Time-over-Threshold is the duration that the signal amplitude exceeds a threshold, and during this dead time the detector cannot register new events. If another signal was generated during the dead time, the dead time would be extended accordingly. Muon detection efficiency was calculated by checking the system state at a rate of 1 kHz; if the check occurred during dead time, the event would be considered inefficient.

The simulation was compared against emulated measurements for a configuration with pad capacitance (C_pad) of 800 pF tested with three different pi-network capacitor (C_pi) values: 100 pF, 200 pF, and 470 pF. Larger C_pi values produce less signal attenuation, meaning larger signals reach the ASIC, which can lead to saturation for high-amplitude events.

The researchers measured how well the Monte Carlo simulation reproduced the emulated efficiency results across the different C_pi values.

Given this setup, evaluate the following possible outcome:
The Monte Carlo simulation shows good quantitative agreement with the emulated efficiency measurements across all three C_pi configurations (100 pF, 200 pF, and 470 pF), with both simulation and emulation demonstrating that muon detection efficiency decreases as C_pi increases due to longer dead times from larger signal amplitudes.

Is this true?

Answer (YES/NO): NO